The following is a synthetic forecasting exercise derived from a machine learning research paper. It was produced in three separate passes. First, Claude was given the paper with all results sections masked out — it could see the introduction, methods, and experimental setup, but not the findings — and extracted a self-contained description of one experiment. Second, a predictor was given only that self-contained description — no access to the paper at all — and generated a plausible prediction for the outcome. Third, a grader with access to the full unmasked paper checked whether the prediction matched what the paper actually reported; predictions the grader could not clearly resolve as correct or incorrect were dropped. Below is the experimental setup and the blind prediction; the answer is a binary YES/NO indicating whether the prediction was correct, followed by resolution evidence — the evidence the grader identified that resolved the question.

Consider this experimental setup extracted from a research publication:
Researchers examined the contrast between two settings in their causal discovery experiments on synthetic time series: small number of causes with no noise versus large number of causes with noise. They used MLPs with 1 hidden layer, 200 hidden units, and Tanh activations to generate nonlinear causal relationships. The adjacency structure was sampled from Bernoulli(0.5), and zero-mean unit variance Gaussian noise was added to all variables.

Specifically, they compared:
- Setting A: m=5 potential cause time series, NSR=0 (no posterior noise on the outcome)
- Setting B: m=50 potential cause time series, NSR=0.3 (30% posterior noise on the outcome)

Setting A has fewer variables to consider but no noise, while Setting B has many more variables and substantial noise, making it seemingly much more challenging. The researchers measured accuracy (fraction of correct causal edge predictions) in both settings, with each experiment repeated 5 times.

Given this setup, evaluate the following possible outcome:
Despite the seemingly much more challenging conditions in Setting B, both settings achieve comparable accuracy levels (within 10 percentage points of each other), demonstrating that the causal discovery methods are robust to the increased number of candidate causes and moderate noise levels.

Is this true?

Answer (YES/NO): YES